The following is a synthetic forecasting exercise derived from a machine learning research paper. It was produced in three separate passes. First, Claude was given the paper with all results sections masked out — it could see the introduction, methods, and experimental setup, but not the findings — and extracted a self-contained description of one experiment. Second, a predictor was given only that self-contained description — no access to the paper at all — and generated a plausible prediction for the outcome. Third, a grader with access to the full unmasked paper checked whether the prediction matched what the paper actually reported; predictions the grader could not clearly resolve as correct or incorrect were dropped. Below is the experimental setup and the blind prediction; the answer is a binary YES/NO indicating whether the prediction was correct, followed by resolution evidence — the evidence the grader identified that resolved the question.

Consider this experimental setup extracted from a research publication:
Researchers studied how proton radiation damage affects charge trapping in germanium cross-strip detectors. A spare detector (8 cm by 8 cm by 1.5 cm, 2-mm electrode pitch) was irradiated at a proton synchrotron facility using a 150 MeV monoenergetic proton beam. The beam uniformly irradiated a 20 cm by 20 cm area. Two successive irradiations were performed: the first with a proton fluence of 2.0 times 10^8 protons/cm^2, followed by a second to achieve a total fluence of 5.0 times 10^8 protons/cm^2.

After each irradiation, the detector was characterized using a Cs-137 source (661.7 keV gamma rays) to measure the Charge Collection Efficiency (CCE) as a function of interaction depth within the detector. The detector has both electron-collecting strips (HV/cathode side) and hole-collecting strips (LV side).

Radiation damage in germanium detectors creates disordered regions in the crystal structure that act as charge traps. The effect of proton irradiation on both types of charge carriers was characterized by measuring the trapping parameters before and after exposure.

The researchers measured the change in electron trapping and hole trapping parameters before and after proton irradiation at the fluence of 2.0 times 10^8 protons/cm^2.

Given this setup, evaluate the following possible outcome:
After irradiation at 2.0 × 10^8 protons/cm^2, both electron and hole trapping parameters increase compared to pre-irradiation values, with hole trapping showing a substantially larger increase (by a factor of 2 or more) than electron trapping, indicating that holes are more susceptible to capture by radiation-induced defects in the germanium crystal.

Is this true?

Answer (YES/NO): NO